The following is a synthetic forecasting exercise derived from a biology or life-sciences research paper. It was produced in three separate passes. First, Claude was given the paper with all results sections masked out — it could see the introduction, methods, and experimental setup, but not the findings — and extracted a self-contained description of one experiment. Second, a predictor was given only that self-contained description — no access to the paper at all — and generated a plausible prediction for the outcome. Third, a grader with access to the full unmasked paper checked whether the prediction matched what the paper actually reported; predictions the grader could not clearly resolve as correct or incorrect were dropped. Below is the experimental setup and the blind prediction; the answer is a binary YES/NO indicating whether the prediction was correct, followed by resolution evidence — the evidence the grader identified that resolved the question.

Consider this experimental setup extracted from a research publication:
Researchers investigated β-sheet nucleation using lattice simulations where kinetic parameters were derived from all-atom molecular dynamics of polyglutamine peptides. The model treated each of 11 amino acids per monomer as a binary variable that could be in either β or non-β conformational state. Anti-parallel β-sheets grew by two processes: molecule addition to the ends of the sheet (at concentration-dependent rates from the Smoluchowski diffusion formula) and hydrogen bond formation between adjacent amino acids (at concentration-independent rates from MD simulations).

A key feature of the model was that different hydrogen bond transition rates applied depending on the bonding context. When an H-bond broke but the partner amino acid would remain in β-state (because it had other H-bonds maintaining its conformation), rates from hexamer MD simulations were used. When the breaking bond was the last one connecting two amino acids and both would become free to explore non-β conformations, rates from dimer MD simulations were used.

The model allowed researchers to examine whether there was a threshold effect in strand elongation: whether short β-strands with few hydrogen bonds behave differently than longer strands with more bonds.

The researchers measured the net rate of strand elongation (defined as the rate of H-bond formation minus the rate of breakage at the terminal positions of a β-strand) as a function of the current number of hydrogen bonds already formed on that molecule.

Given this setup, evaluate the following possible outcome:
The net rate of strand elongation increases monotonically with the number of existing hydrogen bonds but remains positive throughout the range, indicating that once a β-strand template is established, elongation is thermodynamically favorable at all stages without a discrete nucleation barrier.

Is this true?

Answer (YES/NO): NO